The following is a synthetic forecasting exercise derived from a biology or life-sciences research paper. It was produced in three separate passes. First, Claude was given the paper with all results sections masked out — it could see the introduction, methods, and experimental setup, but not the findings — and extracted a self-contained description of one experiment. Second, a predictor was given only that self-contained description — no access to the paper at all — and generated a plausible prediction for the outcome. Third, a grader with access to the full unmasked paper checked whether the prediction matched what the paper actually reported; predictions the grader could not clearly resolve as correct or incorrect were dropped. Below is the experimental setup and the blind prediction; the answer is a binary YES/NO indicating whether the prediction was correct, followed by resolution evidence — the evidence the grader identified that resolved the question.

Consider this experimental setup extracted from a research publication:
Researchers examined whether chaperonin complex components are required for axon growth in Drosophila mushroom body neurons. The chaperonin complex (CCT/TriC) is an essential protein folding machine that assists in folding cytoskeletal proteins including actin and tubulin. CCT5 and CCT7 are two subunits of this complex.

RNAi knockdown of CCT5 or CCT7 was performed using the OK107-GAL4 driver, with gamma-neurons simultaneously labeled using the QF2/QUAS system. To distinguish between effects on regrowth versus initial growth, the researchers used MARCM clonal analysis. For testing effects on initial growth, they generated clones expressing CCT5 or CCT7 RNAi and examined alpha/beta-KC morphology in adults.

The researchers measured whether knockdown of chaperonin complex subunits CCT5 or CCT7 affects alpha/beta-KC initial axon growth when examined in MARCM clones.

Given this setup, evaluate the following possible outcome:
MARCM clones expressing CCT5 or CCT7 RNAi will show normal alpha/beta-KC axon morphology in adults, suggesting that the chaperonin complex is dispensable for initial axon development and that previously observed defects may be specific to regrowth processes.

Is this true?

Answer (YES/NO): NO